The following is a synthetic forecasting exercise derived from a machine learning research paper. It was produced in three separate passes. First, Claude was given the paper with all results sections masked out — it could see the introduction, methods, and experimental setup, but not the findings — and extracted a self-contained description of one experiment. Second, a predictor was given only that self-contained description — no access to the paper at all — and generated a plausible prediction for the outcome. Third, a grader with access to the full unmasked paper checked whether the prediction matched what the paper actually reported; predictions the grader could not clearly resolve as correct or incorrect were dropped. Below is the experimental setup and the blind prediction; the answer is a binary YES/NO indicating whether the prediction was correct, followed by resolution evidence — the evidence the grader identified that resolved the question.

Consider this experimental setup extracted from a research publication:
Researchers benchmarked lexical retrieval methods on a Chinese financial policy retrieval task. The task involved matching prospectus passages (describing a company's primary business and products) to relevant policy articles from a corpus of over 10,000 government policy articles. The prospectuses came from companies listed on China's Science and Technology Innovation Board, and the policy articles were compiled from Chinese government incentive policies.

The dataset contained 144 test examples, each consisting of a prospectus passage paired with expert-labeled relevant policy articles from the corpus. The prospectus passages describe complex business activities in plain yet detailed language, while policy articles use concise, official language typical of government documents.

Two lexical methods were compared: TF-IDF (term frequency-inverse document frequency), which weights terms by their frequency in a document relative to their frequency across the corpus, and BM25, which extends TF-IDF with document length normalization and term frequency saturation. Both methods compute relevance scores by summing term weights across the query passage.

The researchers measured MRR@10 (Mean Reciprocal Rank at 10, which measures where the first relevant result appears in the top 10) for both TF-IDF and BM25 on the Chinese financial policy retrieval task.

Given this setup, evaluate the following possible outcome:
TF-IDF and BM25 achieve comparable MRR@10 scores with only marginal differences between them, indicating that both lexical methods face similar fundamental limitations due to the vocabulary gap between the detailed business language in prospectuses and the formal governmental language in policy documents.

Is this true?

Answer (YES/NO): NO